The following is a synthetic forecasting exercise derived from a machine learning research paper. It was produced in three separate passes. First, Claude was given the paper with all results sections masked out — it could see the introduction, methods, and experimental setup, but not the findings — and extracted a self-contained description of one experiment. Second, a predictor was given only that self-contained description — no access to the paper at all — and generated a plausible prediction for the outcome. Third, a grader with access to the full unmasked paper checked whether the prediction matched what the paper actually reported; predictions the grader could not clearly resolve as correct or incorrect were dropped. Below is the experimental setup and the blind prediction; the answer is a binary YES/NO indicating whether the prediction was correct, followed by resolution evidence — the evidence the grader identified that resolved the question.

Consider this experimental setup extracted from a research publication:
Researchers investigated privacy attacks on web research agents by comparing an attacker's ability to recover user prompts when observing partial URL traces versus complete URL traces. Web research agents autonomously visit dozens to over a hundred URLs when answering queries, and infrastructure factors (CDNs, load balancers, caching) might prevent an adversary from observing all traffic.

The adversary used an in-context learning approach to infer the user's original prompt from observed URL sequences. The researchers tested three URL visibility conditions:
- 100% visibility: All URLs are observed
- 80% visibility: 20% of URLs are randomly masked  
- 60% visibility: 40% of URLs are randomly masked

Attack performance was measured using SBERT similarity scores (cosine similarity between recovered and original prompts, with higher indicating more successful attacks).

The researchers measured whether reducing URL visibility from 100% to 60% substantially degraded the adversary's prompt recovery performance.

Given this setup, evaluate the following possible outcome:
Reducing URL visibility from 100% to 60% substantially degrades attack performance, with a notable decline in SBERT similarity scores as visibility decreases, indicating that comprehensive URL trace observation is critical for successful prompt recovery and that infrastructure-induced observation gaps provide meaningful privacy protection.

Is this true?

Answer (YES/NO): NO